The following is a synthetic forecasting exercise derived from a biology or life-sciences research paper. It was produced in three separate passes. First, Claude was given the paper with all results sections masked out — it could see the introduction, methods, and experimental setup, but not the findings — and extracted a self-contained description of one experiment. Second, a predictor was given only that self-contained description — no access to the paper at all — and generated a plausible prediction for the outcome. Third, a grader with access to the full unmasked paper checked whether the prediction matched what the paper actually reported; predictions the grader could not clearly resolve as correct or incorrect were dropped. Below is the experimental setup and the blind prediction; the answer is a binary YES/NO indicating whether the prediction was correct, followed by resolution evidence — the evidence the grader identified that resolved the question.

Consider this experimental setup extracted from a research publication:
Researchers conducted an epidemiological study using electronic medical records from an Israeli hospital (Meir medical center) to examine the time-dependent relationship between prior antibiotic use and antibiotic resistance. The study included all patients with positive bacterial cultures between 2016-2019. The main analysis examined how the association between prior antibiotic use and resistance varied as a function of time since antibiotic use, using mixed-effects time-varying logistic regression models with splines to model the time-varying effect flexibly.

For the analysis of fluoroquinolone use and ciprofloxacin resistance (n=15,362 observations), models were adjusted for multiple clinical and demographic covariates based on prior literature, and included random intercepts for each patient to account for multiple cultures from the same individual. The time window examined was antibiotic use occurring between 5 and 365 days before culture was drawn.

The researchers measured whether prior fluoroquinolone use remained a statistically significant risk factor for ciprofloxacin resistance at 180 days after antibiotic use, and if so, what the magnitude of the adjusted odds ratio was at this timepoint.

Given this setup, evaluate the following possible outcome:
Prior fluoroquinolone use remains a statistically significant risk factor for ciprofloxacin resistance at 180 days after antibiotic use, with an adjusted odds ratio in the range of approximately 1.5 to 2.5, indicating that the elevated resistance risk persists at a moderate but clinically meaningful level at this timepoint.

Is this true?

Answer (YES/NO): YES